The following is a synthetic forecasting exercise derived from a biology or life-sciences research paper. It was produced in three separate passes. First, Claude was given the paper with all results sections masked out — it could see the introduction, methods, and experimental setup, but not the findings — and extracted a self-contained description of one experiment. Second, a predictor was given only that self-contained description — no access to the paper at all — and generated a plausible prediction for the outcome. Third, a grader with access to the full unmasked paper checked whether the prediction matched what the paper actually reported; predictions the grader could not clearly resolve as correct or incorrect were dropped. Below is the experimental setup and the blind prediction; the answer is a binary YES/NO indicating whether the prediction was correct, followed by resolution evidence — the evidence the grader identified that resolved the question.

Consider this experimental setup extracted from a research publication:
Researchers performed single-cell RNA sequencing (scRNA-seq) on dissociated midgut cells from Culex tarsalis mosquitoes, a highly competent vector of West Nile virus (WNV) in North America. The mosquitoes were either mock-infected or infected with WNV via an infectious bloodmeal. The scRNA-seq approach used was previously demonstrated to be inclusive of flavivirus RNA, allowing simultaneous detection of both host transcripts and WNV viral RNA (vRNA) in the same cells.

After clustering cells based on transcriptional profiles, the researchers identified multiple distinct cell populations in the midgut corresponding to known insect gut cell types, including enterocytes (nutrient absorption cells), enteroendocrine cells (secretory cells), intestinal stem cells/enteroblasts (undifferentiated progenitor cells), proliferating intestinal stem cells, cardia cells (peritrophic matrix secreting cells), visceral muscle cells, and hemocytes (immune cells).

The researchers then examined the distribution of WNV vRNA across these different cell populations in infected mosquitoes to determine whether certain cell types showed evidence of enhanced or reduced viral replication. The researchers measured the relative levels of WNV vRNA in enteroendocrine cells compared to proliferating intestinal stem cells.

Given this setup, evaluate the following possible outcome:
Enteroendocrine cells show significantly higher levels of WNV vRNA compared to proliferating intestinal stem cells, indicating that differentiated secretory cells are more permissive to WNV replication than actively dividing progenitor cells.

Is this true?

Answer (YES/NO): YES